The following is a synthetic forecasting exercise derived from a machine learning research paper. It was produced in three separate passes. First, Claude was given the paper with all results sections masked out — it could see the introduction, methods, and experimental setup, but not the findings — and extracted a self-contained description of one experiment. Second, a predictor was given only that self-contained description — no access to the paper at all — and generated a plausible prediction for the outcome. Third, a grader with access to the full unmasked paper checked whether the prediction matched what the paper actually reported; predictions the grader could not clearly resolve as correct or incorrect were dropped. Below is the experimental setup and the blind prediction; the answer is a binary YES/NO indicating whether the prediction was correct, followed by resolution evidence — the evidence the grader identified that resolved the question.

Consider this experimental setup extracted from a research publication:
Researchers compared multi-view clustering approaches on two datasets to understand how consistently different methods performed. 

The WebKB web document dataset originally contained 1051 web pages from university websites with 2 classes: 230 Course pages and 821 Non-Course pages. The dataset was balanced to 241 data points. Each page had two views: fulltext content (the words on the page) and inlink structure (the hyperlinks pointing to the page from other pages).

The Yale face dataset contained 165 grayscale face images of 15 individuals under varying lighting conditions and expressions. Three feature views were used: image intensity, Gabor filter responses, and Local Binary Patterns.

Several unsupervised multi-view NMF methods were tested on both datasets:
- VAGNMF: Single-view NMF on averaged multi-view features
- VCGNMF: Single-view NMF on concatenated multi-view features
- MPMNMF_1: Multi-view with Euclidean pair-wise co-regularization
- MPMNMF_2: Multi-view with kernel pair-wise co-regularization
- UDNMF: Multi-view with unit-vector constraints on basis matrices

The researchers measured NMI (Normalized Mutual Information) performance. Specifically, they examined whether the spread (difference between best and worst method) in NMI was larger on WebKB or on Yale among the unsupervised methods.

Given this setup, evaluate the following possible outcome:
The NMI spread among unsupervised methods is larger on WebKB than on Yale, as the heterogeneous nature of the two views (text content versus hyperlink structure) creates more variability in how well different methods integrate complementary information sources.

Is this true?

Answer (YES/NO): YES